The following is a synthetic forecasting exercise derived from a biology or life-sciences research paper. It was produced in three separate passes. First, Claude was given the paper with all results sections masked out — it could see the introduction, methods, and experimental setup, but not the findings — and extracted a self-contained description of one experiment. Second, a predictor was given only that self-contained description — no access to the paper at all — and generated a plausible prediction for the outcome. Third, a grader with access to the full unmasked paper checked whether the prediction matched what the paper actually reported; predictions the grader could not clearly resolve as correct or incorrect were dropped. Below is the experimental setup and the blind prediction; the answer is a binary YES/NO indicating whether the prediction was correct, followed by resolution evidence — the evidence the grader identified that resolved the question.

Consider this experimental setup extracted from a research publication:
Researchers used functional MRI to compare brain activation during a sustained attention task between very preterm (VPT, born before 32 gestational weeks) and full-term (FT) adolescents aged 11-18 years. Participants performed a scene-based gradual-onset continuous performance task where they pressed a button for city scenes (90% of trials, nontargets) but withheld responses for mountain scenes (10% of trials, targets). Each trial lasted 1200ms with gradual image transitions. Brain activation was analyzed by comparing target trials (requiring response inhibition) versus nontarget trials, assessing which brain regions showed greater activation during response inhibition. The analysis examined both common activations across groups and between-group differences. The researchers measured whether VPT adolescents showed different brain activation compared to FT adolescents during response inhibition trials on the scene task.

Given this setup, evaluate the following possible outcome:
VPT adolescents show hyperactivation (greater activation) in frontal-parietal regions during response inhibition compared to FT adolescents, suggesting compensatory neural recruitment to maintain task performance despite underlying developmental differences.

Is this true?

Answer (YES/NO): NO